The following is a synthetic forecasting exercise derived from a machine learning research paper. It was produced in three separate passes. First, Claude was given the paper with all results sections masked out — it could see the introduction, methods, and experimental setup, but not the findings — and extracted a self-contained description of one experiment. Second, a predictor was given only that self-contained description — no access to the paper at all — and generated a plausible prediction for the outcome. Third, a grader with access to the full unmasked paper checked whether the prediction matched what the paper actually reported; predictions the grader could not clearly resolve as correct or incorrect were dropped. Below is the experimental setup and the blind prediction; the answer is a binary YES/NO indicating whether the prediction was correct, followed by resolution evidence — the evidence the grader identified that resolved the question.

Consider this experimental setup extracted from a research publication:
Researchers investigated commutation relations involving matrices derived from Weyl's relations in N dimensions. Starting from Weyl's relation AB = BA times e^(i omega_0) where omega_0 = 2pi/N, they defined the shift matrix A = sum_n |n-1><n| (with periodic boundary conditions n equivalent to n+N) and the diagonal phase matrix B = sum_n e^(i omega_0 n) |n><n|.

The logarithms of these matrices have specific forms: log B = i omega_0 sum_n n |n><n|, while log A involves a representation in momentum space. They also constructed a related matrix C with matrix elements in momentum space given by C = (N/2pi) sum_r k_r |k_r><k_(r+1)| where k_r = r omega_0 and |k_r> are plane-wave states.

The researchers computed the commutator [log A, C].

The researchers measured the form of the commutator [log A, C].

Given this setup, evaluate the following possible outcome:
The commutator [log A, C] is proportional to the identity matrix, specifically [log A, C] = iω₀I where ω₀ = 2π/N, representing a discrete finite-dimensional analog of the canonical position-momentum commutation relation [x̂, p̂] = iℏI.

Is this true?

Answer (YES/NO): NO